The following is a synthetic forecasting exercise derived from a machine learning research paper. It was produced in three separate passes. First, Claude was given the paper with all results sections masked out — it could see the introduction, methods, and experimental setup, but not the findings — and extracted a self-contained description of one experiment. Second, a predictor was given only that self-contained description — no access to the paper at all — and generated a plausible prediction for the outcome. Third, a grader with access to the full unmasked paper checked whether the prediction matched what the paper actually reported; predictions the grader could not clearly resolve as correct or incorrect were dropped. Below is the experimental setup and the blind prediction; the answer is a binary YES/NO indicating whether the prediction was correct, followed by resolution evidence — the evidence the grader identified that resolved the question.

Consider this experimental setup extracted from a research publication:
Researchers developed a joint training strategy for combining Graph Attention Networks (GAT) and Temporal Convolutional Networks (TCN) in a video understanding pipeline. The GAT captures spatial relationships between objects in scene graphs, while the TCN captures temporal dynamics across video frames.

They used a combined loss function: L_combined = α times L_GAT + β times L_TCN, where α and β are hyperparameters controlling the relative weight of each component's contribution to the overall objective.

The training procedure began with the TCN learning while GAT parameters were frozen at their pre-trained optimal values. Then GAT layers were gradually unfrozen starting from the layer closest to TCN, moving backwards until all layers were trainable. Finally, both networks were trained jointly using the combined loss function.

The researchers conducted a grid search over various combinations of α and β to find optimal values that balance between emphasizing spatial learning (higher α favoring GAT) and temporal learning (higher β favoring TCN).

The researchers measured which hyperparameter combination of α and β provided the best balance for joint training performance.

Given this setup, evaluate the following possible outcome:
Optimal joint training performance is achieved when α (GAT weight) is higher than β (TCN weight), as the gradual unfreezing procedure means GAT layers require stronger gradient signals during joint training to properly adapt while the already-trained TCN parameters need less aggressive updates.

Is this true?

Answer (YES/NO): YES